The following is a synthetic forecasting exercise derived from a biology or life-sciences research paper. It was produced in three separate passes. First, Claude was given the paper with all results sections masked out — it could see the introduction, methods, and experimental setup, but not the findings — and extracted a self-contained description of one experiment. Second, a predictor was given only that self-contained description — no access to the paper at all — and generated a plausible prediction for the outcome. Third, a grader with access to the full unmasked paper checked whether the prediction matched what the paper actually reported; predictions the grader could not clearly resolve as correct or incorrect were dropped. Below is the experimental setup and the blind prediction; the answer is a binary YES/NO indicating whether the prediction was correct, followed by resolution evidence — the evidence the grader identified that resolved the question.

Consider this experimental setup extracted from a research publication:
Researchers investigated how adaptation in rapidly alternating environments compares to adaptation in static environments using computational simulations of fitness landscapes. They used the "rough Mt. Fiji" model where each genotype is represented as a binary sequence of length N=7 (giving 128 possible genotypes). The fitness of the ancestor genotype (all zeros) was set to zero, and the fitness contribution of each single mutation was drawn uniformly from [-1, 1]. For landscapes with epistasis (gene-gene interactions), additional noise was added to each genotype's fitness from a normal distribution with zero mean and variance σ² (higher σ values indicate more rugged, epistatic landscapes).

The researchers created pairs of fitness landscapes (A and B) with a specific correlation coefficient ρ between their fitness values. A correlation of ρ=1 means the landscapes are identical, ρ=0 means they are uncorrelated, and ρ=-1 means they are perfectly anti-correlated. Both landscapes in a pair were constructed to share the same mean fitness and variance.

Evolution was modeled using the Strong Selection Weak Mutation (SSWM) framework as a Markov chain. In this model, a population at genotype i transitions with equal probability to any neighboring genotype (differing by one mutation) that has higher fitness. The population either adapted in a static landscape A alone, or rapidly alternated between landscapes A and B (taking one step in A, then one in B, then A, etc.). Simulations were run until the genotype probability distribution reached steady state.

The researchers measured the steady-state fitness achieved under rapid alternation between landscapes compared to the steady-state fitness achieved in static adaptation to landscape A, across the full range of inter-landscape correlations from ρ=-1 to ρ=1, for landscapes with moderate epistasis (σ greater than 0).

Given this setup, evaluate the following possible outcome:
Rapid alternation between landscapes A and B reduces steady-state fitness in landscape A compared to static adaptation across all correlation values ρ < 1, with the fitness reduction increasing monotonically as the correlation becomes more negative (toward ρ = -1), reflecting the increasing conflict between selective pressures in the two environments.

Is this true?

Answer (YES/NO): NO